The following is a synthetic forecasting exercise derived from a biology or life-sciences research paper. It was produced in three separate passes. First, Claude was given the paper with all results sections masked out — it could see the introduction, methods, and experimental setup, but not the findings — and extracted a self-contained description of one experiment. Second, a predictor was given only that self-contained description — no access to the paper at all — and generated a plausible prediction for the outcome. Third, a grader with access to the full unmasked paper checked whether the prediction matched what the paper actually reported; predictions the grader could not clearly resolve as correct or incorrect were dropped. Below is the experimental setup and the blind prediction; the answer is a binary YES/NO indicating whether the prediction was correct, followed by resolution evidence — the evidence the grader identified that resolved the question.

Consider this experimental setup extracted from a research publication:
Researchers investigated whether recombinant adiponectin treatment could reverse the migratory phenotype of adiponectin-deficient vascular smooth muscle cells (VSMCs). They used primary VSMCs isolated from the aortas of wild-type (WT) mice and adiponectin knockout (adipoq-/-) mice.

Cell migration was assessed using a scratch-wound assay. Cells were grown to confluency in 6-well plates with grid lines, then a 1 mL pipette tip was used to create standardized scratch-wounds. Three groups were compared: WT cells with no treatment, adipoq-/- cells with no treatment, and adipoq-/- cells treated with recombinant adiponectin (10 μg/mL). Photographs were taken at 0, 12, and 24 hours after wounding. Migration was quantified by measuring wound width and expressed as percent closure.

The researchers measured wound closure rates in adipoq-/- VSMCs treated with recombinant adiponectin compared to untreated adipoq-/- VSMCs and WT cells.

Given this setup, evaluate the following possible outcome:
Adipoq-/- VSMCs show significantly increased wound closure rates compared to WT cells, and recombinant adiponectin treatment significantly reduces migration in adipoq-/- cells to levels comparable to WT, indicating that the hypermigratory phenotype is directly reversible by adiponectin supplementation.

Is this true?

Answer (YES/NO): NO